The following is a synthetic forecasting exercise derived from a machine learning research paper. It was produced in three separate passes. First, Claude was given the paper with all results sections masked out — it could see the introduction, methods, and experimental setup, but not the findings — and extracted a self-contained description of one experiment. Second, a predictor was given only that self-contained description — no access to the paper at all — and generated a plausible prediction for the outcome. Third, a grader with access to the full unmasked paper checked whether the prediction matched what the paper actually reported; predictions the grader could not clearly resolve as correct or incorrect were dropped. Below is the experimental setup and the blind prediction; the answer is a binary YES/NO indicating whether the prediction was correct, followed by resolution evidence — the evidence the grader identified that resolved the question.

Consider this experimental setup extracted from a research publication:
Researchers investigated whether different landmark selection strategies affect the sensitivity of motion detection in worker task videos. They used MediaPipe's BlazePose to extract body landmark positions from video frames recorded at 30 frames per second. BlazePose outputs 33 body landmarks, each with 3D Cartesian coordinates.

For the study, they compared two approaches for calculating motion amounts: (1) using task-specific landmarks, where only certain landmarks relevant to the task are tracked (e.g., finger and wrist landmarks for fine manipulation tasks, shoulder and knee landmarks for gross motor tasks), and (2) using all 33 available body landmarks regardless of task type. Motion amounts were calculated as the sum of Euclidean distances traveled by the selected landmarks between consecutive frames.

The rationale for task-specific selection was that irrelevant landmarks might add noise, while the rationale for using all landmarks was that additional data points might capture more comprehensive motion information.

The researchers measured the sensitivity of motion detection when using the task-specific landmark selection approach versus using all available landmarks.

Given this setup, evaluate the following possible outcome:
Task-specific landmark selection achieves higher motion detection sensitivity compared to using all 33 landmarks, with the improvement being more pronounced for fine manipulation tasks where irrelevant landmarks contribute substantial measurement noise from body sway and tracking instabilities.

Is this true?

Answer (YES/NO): NO